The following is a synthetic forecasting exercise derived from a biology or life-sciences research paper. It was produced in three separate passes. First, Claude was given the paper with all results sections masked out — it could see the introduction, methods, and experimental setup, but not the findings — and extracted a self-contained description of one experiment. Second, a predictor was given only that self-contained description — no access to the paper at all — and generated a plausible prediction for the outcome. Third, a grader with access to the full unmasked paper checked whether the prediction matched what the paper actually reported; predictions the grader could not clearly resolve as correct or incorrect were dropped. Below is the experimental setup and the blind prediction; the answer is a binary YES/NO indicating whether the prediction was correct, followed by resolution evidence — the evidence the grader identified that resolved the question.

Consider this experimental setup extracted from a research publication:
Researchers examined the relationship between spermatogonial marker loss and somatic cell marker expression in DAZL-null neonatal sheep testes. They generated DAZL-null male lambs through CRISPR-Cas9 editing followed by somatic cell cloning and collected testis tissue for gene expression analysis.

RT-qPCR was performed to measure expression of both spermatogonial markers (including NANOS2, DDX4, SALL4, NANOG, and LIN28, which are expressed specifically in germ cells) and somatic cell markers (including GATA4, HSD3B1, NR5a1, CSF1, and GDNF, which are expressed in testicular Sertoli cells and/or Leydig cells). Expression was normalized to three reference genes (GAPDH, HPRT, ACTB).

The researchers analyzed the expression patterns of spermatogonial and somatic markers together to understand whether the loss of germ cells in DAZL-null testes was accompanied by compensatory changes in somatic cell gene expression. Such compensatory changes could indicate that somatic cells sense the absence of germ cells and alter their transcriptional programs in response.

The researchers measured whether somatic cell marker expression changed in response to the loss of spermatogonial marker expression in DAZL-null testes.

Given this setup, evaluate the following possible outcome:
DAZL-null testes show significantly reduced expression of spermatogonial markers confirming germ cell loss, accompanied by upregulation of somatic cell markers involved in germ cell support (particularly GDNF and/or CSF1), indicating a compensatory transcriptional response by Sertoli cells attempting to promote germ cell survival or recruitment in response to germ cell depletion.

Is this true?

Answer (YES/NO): NO